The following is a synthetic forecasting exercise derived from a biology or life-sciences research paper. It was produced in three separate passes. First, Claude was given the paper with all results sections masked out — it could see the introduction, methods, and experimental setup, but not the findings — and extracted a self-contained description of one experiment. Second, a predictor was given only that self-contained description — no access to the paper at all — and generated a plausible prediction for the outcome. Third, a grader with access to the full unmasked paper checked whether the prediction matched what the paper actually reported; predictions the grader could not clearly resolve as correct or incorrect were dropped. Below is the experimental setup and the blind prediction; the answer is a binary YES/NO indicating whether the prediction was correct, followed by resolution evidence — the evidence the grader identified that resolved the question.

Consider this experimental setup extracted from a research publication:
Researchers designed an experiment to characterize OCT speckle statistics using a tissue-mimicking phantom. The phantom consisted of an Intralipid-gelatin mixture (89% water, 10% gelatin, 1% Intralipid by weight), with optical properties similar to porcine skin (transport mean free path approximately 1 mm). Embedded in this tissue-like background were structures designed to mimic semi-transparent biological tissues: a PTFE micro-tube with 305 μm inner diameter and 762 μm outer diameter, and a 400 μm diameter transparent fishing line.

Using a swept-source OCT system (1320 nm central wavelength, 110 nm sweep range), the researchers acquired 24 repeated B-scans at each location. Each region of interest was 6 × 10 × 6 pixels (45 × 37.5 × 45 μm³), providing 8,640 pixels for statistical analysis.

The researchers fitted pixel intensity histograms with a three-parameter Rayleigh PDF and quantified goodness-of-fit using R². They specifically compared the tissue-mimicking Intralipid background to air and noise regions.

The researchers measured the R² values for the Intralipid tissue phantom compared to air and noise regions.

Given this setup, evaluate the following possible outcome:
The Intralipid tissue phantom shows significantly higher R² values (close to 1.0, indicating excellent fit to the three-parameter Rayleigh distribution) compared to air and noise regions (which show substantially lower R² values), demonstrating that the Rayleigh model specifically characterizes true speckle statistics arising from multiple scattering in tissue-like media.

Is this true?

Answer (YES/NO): NO